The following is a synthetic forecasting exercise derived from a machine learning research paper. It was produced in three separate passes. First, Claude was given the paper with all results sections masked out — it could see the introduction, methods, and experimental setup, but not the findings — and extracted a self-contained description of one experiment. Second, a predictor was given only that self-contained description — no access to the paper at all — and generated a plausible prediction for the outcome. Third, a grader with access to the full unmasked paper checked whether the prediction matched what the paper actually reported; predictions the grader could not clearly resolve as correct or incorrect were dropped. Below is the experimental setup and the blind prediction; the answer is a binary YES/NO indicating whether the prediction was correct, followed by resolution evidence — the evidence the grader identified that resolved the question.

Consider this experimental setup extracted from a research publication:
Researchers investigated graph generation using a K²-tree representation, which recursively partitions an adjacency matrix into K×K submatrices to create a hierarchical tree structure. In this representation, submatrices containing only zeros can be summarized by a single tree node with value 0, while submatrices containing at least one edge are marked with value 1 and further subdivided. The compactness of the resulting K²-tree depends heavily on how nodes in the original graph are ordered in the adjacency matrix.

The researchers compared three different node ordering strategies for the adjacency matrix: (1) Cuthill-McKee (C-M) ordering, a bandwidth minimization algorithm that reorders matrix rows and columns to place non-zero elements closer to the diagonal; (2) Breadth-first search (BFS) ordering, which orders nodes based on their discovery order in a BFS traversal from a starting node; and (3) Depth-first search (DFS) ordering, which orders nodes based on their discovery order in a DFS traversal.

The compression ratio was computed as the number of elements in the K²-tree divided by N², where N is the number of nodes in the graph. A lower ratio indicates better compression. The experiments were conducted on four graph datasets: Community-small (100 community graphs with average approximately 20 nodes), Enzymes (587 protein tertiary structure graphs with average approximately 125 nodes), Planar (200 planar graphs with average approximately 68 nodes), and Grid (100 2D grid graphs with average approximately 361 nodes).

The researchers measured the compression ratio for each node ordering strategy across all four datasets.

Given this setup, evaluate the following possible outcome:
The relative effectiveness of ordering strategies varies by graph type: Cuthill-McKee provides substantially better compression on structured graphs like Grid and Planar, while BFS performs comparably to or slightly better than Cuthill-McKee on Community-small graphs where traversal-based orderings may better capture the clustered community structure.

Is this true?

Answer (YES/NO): NO